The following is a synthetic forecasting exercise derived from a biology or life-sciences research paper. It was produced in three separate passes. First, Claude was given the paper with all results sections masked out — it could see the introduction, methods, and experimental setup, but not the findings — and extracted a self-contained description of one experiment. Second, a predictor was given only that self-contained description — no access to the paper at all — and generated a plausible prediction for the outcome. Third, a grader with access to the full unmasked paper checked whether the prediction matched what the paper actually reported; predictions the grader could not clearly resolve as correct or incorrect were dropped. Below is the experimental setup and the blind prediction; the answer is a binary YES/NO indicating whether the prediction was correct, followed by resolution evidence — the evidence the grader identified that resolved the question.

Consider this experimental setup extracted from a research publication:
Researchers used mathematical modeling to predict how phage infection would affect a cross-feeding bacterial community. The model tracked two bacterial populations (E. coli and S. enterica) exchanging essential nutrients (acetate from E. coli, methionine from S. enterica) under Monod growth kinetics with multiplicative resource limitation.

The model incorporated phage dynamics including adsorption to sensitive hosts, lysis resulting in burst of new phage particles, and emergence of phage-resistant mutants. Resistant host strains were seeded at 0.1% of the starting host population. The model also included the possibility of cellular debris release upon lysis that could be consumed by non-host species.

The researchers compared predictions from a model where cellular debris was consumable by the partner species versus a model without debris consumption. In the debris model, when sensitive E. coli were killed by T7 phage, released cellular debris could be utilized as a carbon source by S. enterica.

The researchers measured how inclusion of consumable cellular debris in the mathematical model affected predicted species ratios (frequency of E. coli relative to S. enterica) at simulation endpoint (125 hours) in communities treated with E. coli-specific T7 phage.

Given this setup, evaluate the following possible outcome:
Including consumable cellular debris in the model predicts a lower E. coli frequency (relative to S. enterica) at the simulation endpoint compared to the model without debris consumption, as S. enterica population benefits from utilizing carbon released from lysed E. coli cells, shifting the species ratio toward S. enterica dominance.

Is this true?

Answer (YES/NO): YES